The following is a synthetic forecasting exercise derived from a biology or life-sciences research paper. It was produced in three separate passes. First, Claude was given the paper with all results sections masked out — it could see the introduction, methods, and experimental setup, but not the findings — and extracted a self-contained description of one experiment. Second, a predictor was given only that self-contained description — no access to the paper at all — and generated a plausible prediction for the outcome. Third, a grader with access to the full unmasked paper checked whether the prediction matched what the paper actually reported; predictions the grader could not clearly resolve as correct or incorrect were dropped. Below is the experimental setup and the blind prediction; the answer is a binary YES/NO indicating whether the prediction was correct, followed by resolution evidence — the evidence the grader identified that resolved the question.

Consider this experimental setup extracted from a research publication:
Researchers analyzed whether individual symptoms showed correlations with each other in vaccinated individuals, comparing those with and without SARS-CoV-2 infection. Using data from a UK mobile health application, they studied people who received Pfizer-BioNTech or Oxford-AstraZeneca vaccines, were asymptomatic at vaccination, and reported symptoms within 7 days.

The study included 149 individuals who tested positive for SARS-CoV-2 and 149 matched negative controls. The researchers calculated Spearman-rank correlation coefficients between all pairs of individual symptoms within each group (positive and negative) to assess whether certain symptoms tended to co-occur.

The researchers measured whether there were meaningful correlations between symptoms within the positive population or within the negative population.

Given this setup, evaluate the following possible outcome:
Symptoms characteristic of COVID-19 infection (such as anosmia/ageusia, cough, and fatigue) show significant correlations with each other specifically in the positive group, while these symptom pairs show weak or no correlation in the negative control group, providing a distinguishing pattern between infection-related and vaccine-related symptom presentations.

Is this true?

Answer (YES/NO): NO